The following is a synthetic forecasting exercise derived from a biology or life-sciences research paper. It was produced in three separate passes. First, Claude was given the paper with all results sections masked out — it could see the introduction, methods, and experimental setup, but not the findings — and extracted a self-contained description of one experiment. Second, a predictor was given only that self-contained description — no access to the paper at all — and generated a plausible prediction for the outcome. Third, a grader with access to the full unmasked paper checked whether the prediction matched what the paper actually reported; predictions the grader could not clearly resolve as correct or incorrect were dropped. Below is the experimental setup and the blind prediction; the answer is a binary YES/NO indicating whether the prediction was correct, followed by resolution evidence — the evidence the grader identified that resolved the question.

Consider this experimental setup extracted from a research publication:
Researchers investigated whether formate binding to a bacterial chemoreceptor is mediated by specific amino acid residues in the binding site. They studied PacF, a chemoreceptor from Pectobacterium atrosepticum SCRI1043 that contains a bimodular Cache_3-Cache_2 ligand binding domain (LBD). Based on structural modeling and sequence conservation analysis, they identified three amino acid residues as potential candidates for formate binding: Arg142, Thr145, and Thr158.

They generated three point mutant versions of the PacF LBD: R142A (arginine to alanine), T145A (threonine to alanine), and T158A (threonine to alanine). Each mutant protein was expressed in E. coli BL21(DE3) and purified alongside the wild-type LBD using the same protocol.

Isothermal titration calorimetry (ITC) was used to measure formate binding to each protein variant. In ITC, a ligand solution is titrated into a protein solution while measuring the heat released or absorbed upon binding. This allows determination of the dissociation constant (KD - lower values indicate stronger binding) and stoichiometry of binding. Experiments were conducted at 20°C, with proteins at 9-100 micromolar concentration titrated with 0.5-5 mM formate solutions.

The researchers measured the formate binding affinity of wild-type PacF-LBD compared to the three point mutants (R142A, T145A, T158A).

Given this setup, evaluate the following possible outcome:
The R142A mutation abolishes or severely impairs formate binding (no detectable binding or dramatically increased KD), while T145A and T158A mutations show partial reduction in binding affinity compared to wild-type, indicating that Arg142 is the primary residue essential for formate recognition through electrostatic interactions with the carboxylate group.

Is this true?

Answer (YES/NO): NO